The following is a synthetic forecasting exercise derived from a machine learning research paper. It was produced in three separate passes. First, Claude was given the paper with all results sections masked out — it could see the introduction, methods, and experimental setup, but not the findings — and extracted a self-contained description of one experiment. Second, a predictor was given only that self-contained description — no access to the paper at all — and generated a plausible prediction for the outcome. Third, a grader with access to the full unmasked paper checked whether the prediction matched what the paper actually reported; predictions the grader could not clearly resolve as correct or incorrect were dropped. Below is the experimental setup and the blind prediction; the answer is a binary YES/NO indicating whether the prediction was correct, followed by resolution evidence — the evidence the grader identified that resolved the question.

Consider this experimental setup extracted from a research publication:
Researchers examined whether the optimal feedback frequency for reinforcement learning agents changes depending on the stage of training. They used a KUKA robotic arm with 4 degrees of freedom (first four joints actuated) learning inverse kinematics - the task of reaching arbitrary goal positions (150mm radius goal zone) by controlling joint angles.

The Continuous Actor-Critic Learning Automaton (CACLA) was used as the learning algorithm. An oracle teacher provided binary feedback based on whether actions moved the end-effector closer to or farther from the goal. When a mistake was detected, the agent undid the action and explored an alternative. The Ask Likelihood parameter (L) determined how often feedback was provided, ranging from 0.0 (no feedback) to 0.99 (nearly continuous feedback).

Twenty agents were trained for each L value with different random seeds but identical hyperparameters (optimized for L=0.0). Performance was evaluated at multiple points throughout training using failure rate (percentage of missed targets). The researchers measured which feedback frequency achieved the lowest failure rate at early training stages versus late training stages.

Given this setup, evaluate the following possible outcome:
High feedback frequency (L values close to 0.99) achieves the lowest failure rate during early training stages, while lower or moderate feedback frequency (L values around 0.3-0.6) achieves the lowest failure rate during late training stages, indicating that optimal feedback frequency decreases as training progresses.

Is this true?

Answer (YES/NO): NO